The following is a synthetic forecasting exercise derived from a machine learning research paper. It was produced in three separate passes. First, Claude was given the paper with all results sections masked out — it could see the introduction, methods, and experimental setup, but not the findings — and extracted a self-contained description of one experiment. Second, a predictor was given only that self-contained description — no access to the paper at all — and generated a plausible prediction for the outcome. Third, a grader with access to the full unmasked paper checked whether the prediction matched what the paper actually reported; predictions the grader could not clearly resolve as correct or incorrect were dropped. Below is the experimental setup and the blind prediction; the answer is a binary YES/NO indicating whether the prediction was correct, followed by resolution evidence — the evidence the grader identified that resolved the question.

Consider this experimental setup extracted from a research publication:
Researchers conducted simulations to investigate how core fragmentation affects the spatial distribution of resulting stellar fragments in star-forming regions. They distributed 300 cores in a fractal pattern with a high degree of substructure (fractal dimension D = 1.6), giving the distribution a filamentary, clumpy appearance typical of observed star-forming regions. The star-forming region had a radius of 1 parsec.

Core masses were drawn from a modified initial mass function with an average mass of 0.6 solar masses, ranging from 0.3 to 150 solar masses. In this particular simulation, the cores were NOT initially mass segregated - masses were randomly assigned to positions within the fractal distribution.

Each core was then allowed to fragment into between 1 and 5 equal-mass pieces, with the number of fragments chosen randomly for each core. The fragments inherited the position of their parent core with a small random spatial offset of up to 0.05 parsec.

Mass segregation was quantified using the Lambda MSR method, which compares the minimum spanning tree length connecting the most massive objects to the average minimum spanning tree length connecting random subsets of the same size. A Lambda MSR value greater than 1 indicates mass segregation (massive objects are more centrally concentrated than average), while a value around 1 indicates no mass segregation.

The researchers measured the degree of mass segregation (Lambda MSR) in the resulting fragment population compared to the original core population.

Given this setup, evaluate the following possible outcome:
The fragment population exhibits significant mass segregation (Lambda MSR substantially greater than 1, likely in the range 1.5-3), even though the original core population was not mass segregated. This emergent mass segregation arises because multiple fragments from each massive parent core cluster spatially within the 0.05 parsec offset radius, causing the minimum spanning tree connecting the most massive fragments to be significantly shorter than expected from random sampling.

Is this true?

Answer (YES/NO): NO